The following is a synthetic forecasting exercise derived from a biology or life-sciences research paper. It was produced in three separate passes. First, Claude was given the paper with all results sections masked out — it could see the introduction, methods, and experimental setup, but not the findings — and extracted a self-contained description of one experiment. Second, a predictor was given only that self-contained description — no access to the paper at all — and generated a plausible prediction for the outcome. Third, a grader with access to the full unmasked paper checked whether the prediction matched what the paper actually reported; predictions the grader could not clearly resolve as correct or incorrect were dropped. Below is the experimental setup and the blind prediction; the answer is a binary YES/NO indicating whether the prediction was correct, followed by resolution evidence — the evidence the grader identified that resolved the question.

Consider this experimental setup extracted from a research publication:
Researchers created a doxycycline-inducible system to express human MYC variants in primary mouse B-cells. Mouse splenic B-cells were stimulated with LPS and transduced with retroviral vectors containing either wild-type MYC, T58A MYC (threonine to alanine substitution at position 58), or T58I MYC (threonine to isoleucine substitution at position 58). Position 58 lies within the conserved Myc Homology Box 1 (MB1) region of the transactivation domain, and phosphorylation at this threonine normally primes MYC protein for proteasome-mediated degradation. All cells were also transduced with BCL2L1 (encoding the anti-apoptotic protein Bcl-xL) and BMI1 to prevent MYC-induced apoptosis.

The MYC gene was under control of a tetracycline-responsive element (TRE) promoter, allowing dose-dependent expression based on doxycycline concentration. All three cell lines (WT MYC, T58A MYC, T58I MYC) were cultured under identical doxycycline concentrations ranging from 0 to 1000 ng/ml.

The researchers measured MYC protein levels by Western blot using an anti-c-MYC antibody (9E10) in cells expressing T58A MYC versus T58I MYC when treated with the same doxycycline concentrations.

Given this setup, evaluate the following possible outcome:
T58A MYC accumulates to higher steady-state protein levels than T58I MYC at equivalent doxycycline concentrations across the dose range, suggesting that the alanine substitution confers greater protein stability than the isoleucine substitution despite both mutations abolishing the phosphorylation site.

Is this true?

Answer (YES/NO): YES